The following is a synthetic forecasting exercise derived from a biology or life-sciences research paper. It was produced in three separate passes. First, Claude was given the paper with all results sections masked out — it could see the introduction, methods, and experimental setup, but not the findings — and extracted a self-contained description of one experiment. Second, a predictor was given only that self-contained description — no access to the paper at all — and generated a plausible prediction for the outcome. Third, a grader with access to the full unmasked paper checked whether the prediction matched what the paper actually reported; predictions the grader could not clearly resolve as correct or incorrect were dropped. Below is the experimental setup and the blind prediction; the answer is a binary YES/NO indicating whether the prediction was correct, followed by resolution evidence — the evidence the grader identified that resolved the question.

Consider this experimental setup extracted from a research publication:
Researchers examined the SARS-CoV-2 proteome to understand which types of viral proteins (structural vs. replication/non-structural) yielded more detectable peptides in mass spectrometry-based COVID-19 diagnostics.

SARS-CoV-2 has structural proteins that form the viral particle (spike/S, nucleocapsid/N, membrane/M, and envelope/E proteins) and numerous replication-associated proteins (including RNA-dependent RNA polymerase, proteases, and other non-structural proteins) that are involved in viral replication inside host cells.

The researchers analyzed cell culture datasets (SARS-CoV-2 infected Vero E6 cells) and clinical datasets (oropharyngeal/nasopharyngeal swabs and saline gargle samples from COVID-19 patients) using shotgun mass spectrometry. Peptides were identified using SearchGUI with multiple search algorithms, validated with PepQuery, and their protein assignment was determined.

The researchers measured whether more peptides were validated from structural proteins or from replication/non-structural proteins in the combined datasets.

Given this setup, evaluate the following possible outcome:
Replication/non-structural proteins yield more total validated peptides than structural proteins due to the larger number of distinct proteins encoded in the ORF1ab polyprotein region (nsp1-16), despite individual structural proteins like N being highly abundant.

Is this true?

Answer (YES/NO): NO